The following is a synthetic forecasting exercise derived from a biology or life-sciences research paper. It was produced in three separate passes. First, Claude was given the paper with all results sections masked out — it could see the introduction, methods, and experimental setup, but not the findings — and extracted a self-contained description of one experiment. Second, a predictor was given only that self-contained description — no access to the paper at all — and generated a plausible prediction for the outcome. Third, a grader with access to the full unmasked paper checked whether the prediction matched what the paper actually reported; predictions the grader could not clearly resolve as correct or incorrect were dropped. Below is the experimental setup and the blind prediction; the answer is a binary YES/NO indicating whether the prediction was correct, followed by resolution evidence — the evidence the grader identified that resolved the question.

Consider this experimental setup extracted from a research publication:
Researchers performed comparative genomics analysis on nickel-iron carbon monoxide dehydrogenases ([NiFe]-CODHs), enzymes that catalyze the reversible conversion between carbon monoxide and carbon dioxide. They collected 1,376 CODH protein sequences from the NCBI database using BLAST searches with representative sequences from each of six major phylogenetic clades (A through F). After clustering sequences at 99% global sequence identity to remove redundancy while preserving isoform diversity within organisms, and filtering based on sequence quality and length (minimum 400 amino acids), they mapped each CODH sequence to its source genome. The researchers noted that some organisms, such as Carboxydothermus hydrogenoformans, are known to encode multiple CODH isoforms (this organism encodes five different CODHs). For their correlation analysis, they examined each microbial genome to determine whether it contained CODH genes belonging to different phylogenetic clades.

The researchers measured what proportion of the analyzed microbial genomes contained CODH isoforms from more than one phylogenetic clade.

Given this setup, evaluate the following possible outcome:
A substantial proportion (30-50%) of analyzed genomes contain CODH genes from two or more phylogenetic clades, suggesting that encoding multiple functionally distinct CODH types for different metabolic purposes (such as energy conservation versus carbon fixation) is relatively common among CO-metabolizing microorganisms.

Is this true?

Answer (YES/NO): NO